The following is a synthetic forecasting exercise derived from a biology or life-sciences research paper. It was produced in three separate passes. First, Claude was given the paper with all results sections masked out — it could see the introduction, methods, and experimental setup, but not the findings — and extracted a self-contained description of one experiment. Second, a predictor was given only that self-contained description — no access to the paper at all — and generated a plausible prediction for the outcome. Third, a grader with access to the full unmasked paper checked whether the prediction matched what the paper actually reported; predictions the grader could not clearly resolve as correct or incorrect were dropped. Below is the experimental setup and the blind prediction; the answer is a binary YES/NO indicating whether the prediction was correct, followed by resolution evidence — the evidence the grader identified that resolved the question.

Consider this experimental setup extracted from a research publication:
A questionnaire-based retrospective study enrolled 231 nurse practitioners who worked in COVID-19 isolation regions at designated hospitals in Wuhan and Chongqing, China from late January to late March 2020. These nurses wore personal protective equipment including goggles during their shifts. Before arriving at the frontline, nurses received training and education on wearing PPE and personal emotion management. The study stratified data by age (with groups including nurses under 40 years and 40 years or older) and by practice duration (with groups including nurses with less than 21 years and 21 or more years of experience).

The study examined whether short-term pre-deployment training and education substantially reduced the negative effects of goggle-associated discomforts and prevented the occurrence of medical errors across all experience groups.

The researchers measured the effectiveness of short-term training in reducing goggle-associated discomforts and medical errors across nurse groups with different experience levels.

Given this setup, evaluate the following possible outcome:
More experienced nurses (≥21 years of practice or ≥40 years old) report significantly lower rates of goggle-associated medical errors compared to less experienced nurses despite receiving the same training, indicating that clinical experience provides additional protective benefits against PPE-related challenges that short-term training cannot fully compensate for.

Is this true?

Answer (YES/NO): NO